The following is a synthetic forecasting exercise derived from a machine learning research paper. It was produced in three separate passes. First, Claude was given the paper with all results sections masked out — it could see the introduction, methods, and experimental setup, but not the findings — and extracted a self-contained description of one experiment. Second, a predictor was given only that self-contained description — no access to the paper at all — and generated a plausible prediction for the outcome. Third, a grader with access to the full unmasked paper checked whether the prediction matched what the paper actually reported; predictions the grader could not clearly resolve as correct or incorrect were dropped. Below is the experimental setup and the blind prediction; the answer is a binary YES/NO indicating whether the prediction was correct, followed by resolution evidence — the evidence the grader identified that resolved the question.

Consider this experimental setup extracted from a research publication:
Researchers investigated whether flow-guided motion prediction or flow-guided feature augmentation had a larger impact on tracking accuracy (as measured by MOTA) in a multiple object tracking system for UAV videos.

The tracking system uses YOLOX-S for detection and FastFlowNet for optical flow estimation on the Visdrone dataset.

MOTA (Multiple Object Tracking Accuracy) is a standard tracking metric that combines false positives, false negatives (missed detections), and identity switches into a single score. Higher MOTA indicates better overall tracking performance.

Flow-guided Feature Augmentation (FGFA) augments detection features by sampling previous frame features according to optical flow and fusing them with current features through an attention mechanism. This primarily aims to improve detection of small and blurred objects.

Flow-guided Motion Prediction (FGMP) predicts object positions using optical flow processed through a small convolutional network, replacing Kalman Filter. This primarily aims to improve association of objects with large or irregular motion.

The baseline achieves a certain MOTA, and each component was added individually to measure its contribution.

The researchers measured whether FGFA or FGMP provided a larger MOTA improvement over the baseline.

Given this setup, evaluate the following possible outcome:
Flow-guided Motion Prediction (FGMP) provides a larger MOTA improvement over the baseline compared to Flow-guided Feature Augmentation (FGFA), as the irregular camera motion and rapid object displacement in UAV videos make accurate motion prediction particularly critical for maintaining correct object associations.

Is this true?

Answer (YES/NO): NO